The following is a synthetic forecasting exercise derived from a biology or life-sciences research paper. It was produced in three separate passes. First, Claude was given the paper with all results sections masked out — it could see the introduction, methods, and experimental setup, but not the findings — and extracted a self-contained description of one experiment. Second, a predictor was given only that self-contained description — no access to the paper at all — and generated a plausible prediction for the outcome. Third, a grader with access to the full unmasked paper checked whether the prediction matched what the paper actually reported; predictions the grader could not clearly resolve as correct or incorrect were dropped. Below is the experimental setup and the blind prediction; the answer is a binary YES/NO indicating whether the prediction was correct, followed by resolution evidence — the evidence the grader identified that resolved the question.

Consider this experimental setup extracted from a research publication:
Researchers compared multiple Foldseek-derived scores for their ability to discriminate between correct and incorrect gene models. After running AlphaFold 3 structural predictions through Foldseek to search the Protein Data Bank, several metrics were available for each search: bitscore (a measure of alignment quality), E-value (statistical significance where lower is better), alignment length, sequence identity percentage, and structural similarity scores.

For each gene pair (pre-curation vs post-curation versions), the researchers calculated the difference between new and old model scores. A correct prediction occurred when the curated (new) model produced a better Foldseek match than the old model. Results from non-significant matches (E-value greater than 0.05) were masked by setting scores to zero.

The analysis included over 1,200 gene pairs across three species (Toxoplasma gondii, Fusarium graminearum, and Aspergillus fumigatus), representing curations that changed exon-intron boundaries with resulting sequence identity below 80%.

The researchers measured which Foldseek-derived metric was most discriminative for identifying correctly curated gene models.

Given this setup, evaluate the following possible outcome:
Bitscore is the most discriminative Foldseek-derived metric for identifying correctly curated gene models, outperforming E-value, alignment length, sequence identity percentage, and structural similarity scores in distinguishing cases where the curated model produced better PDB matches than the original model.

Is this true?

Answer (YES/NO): YES